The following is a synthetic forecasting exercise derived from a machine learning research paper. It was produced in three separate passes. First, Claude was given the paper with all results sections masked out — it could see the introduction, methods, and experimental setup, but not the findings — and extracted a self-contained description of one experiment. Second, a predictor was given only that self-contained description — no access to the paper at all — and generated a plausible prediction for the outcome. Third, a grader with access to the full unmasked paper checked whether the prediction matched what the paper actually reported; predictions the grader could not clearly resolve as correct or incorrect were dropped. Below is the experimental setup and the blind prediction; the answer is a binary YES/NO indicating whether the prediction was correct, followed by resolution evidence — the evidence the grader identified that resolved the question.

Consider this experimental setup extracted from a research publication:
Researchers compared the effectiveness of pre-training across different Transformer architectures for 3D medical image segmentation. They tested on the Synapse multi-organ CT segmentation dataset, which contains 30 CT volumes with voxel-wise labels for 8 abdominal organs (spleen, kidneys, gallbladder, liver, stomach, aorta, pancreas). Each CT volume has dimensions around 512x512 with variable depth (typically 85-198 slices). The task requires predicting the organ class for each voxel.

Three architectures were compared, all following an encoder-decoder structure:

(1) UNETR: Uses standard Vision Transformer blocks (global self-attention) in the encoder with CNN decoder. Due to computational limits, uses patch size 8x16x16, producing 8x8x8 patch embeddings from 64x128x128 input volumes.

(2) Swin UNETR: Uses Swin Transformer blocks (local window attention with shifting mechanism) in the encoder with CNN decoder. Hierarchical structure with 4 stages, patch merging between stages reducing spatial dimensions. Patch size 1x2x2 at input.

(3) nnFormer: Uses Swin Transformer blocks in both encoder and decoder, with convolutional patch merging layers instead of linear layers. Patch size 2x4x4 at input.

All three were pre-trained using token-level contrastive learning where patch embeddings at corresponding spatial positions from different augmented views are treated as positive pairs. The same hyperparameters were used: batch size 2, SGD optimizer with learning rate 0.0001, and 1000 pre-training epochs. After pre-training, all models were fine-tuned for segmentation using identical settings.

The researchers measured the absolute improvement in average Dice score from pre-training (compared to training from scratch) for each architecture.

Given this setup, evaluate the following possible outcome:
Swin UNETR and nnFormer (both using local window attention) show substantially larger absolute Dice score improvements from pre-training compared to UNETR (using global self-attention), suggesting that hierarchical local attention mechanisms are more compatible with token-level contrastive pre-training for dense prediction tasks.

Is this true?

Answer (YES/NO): NO